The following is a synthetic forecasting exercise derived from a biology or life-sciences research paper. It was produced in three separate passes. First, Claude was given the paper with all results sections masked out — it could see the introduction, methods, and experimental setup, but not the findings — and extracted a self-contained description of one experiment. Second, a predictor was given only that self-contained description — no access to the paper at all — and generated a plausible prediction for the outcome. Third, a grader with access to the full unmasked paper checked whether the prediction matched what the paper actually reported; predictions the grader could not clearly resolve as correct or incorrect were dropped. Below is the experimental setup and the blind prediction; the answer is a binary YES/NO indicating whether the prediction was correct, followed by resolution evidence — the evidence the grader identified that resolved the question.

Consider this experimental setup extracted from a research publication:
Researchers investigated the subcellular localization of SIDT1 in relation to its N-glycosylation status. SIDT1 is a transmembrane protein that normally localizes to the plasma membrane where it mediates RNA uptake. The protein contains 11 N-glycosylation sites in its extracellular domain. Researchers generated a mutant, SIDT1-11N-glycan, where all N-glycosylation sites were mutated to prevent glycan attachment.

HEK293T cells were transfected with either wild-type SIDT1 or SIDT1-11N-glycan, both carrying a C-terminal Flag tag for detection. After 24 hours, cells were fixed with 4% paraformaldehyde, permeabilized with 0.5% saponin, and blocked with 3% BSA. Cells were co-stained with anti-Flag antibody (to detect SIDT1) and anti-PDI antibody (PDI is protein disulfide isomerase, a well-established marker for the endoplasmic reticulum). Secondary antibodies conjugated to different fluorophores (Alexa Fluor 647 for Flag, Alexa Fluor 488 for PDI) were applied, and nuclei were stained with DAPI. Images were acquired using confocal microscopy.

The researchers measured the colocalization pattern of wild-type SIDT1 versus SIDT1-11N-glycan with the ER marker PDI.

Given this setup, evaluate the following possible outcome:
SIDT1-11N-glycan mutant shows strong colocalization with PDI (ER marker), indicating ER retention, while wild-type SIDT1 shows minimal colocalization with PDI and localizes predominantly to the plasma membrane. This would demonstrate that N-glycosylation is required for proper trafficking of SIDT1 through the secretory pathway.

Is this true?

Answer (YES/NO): NO